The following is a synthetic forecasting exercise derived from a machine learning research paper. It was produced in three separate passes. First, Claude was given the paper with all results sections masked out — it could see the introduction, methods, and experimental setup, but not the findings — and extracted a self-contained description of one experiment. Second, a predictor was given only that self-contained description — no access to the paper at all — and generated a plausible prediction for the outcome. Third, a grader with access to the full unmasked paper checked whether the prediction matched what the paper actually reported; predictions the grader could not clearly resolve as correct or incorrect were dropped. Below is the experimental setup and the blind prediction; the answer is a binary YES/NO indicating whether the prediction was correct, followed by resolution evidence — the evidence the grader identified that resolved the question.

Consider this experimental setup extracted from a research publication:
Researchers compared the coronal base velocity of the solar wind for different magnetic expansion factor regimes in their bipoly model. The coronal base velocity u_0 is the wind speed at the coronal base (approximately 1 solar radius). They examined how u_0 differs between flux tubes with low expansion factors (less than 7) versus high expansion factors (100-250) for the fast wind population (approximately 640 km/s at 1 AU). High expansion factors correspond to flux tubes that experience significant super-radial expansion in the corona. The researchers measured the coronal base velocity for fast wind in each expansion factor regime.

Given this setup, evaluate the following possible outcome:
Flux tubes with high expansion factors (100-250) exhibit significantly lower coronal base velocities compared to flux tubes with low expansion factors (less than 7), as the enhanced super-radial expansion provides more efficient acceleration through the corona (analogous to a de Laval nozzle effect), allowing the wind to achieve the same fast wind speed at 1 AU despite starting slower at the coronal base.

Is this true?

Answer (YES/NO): NO